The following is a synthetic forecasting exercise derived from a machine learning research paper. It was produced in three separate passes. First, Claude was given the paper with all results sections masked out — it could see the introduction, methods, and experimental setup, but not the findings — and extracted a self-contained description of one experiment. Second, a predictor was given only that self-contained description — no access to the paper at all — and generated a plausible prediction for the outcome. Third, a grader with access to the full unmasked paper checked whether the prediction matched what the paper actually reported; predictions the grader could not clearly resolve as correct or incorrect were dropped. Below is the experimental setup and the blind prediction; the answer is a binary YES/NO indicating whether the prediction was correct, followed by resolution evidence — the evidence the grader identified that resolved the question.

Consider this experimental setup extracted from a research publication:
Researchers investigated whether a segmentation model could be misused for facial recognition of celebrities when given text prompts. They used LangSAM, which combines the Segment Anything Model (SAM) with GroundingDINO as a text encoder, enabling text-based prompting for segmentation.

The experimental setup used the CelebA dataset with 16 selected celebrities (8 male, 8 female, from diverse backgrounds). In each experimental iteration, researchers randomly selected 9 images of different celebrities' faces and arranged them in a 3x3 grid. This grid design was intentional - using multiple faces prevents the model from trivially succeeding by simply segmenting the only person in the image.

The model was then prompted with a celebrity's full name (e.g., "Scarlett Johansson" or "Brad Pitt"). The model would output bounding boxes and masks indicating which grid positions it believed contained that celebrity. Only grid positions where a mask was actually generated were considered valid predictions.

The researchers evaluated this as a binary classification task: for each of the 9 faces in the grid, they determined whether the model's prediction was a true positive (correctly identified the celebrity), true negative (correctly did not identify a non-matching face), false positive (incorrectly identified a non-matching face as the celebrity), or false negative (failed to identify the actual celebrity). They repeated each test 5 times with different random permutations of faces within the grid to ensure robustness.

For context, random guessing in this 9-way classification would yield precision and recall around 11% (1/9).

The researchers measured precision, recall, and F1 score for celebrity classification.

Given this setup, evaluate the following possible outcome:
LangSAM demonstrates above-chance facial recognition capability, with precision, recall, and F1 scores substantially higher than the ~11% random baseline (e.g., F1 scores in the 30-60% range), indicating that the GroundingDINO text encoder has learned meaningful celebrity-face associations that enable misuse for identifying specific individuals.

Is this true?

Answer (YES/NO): YES